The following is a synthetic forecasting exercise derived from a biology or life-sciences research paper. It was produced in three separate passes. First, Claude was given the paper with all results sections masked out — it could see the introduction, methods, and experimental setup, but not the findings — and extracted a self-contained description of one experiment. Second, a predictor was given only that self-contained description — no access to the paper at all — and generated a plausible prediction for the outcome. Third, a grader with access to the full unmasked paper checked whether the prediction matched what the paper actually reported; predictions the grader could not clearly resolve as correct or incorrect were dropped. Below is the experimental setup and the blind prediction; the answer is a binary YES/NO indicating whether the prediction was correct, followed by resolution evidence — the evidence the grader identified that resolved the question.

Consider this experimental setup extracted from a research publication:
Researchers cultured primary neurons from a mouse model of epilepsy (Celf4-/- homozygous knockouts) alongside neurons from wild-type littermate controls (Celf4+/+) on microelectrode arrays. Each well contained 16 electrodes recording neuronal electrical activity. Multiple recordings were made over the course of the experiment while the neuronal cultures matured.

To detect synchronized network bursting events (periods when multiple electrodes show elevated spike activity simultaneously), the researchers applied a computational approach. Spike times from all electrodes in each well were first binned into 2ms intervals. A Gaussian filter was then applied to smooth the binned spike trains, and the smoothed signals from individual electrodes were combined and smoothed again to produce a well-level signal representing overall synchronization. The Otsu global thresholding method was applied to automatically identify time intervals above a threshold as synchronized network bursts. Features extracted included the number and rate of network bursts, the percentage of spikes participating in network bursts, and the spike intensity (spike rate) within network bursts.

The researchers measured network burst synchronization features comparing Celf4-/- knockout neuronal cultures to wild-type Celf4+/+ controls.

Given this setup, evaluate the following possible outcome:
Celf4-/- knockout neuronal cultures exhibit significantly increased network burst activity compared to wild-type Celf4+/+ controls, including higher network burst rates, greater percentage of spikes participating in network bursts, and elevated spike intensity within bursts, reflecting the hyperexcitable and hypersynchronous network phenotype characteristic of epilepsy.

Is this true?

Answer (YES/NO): YES